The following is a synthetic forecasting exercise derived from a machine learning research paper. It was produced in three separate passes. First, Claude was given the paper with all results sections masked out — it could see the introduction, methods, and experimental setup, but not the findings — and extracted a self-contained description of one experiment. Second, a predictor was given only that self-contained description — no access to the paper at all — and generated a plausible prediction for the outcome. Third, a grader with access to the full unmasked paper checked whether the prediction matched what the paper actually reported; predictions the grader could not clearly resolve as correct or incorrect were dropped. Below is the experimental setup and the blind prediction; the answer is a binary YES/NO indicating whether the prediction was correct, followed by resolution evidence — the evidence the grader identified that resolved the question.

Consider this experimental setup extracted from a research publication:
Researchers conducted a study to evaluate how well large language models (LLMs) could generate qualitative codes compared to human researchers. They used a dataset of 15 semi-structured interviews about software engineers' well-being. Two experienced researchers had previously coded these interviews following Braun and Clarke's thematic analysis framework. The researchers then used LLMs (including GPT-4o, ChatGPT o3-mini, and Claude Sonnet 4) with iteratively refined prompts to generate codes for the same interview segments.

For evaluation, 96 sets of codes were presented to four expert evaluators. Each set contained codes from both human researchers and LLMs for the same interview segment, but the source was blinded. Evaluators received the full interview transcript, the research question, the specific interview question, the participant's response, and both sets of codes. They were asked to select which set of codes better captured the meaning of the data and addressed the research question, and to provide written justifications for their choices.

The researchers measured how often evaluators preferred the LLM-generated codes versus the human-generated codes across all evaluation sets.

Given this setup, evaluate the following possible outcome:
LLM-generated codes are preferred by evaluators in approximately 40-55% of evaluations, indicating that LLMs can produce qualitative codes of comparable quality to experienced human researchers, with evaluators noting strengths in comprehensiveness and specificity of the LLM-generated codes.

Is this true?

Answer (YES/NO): NO